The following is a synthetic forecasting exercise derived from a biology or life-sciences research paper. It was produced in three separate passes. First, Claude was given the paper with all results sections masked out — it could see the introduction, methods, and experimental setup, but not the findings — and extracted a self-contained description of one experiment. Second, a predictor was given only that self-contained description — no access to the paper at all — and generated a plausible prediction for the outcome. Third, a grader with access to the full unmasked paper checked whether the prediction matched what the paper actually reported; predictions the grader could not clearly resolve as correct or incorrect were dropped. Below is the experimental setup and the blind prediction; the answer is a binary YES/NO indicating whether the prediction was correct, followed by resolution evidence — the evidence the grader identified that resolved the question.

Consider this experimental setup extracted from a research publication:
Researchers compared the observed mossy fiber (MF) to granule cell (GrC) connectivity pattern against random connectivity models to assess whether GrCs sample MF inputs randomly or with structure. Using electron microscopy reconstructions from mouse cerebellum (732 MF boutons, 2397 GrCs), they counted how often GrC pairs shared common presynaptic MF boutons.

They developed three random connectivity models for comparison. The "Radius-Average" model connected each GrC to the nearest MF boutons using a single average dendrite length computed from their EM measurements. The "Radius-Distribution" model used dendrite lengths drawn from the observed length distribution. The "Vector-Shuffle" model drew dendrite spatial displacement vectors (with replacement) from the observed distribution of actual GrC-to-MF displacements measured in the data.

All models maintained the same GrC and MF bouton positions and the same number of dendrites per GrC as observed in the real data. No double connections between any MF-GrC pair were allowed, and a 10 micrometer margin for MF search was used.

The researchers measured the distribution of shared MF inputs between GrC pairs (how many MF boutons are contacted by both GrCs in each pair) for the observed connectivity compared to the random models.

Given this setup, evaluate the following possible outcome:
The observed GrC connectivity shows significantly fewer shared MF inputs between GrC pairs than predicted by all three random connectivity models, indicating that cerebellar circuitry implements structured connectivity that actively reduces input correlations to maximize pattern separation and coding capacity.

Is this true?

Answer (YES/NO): NO